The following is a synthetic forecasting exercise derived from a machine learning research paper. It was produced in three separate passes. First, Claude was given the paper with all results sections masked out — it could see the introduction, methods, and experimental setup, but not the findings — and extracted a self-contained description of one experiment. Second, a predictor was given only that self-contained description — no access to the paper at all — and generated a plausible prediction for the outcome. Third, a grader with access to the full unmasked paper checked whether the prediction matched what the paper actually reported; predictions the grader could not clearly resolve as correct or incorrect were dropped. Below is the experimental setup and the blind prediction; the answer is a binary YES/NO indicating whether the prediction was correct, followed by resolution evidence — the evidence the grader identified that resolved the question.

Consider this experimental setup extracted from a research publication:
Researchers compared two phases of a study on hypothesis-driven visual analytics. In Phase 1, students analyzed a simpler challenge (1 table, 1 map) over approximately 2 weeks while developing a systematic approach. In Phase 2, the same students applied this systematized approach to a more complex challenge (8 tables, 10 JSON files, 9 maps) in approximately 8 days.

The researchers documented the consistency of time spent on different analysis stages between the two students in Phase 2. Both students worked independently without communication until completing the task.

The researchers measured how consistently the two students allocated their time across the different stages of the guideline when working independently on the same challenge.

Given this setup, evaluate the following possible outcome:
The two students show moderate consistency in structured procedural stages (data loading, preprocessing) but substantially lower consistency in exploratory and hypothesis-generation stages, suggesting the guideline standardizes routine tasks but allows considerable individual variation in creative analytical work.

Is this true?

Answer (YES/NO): NO